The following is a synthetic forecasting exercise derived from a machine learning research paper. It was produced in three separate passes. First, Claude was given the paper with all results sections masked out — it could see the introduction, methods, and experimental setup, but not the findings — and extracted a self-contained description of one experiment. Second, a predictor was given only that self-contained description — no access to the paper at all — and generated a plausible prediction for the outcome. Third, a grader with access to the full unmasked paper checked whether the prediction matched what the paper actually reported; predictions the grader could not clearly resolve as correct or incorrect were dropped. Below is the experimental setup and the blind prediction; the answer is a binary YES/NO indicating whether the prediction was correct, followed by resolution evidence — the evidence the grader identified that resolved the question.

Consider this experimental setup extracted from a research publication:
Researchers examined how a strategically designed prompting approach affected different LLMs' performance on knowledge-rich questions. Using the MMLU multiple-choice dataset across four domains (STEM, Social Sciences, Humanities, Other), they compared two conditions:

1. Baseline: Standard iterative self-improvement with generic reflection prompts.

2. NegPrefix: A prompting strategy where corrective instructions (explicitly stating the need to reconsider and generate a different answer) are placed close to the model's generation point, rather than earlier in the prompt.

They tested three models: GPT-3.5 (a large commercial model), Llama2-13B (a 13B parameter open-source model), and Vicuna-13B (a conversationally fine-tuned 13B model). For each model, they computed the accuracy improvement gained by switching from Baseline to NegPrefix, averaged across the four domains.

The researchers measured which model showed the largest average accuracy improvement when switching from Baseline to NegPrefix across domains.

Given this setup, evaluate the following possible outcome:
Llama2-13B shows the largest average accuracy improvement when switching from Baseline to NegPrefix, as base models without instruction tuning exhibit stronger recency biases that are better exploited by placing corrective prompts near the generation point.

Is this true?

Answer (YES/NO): YES